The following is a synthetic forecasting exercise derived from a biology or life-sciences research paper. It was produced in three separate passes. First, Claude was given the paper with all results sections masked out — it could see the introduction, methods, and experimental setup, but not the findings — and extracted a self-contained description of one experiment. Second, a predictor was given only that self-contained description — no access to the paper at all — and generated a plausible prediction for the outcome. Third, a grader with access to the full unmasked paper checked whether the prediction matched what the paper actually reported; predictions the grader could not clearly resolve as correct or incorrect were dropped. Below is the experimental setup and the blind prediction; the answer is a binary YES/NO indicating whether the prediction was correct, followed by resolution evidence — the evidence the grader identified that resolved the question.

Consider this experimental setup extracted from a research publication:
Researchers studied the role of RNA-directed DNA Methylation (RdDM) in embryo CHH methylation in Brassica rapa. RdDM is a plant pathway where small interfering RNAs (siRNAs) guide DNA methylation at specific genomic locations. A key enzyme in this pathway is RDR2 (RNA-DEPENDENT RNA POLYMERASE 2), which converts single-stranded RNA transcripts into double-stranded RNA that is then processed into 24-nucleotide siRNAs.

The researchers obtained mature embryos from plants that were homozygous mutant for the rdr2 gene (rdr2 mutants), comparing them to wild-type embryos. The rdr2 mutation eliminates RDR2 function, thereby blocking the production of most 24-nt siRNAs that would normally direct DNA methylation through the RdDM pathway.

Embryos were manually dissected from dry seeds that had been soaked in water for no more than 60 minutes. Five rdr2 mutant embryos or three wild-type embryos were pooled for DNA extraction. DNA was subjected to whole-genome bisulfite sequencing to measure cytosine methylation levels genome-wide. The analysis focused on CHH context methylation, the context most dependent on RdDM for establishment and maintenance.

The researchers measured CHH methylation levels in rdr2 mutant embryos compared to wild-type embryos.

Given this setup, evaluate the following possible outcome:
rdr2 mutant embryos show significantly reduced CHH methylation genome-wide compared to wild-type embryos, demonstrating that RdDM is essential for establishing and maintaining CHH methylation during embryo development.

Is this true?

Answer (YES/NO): YES